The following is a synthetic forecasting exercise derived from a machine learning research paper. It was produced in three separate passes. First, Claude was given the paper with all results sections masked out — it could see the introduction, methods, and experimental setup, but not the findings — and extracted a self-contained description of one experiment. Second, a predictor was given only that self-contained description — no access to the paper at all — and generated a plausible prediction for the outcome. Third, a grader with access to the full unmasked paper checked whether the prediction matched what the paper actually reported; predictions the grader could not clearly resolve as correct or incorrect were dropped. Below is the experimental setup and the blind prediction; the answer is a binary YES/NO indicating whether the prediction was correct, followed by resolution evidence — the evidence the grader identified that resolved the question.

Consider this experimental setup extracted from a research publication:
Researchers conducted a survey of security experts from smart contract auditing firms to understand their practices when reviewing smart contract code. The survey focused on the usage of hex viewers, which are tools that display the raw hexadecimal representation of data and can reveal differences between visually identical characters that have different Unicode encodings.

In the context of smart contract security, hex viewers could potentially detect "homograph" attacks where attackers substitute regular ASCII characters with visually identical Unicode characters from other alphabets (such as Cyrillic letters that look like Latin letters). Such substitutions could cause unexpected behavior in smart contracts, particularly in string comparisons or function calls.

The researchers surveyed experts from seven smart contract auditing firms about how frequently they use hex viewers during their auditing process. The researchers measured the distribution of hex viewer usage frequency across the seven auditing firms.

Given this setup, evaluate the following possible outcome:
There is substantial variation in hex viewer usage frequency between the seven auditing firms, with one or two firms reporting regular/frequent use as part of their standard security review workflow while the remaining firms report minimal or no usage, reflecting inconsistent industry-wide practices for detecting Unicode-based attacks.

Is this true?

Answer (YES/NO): NO